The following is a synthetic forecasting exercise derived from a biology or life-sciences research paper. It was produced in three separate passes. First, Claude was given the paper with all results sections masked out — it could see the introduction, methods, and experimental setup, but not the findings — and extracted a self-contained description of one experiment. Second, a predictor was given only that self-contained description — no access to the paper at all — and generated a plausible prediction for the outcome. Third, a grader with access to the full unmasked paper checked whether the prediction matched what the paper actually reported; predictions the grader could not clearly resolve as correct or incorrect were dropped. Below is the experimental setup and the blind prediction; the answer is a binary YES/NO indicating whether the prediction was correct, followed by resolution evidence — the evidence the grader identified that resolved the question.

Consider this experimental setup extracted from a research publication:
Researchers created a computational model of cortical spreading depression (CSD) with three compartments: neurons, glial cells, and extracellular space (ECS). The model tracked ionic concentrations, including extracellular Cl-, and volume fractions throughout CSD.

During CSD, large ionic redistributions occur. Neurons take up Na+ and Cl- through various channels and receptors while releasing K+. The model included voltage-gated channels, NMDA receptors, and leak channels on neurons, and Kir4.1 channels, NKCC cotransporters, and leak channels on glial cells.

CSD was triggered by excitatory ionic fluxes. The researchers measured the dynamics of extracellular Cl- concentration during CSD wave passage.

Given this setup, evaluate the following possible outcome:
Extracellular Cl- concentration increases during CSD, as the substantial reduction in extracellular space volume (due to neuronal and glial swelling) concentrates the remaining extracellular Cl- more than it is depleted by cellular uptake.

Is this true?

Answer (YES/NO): NO